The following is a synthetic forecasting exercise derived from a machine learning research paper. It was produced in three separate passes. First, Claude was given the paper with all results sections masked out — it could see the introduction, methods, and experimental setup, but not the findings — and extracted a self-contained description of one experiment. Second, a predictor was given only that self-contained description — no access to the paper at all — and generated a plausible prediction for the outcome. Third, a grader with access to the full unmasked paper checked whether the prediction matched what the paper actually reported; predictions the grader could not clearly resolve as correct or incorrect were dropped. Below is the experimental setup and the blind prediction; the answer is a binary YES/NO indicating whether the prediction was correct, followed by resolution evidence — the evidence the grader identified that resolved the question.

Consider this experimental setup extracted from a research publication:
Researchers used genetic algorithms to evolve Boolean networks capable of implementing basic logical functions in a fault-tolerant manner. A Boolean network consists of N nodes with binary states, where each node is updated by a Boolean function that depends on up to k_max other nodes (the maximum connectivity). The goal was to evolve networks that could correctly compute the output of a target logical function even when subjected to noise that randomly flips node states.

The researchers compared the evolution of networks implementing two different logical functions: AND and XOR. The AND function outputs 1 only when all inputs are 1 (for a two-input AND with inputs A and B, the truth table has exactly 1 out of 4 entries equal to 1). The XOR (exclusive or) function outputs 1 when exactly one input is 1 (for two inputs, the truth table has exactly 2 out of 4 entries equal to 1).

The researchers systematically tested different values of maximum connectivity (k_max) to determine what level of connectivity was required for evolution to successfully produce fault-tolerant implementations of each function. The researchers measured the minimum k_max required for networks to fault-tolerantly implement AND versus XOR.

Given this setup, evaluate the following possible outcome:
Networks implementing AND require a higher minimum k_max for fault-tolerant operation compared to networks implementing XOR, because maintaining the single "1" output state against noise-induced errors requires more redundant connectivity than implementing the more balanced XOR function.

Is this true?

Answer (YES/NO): NO